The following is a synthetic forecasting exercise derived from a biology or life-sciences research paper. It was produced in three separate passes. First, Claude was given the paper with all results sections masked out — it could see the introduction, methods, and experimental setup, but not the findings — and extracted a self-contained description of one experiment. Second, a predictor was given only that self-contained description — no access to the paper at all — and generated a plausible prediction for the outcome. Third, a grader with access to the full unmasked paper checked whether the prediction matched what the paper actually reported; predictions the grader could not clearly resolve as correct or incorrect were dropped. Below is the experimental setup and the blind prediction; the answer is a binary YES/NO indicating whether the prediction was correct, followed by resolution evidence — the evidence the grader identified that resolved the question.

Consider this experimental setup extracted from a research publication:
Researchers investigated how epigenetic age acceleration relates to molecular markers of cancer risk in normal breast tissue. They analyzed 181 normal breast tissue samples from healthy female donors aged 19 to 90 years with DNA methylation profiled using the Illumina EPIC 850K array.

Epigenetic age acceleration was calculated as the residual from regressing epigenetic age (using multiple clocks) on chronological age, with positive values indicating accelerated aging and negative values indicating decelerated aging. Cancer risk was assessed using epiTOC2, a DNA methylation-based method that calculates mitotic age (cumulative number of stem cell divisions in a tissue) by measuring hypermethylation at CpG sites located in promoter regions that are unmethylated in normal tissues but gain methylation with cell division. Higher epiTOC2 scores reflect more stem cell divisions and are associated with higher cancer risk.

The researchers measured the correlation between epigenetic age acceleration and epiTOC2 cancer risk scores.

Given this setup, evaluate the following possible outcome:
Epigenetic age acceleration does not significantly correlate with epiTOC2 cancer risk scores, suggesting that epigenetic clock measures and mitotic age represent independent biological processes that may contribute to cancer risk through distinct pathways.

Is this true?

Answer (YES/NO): NO